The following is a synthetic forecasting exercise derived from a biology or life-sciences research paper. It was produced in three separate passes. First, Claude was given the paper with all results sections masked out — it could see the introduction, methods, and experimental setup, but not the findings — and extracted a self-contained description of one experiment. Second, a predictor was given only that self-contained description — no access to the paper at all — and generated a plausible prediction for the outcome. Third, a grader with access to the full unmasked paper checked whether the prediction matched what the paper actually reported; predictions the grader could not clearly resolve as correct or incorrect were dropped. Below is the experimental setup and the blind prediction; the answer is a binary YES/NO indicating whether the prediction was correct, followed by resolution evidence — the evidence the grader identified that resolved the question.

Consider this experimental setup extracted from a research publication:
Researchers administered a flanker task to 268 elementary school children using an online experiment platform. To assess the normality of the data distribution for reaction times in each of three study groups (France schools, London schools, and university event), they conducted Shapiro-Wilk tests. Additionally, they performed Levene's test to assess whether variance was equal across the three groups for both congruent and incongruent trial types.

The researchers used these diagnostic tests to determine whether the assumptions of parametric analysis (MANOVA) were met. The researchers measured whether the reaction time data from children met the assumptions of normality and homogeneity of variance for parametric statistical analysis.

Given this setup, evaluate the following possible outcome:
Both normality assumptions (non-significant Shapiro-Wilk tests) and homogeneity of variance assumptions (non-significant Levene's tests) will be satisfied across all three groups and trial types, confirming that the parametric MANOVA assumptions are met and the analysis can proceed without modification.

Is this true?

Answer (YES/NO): NO